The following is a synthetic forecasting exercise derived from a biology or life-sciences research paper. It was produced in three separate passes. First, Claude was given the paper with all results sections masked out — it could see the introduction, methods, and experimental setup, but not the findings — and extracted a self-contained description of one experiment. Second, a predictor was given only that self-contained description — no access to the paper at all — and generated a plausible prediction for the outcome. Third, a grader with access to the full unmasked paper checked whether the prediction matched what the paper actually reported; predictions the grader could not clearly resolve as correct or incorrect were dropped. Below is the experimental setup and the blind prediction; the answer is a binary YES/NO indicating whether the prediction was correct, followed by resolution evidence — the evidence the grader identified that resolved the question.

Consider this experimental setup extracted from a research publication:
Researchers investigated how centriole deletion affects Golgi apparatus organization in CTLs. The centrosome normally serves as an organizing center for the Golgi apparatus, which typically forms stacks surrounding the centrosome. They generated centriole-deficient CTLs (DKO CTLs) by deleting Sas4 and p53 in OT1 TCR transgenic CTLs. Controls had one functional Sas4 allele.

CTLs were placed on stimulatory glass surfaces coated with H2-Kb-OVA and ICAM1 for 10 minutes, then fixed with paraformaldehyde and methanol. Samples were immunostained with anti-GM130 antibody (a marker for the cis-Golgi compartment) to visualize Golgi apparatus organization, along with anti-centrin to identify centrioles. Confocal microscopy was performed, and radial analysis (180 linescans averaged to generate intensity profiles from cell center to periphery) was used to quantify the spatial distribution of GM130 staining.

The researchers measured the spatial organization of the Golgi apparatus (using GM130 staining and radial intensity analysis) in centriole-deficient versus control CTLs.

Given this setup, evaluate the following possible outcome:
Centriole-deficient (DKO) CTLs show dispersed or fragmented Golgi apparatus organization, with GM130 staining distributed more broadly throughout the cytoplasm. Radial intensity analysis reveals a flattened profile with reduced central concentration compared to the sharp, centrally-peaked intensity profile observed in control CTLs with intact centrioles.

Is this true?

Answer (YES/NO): NO